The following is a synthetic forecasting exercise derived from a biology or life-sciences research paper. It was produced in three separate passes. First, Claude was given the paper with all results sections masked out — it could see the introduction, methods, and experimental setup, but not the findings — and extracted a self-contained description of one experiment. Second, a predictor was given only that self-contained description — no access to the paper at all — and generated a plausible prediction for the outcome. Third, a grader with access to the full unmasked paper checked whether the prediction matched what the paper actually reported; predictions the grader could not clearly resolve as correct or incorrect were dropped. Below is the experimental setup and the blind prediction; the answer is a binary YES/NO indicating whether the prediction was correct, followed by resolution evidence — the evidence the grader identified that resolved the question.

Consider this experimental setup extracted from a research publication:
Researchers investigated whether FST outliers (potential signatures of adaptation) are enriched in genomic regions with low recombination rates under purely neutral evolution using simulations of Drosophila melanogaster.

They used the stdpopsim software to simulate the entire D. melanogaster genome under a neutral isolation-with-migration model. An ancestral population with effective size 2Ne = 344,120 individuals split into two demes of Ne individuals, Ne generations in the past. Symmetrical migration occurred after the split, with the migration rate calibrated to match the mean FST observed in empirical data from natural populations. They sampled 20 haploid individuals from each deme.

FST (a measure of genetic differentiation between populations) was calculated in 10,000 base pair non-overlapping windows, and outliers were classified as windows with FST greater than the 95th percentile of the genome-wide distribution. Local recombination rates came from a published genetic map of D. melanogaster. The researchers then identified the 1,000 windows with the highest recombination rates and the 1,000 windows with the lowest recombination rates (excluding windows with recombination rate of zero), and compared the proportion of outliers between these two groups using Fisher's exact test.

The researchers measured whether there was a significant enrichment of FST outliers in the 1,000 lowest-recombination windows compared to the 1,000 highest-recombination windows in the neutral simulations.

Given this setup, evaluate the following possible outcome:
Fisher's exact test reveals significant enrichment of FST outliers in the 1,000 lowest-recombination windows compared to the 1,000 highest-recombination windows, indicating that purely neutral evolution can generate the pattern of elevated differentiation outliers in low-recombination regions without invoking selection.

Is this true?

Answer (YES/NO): YES